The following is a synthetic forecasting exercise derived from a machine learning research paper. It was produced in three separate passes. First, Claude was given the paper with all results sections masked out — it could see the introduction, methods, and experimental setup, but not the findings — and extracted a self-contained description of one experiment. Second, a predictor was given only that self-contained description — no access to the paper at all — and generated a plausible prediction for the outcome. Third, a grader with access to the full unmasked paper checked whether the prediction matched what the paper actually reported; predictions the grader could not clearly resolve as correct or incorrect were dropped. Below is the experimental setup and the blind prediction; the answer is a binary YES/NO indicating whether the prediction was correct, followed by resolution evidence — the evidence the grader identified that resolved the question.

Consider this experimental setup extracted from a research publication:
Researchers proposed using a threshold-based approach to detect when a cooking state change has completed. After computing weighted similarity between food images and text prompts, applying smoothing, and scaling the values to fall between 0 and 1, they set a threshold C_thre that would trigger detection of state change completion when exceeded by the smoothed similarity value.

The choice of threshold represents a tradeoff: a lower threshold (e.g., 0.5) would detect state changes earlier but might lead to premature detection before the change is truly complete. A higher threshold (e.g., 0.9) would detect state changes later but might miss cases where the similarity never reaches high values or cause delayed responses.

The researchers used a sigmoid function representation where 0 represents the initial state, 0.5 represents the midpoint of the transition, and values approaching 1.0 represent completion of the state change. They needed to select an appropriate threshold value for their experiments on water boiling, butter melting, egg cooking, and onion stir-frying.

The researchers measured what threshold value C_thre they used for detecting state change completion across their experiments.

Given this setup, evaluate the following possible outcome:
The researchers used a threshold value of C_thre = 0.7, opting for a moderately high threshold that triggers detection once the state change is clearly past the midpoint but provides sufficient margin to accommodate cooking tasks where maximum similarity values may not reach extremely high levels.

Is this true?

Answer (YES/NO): NO